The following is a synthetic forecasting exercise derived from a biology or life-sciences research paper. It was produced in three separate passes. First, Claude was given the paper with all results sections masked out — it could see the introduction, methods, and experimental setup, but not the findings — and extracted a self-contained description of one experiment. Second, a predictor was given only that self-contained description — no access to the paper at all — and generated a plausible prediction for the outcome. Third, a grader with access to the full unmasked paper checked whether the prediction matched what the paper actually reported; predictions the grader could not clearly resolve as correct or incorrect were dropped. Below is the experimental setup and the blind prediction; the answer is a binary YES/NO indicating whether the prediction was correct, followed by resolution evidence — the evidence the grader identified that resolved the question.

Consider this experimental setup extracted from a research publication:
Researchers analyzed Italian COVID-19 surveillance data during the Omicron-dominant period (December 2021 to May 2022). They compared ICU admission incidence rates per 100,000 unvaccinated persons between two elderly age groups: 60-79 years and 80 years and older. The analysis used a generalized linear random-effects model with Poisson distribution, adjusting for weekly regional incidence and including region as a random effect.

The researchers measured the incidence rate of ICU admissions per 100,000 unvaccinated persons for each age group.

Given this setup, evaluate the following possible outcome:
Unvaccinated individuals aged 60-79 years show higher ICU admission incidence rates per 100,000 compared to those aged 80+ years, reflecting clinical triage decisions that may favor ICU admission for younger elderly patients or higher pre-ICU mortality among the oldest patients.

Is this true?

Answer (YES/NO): YES